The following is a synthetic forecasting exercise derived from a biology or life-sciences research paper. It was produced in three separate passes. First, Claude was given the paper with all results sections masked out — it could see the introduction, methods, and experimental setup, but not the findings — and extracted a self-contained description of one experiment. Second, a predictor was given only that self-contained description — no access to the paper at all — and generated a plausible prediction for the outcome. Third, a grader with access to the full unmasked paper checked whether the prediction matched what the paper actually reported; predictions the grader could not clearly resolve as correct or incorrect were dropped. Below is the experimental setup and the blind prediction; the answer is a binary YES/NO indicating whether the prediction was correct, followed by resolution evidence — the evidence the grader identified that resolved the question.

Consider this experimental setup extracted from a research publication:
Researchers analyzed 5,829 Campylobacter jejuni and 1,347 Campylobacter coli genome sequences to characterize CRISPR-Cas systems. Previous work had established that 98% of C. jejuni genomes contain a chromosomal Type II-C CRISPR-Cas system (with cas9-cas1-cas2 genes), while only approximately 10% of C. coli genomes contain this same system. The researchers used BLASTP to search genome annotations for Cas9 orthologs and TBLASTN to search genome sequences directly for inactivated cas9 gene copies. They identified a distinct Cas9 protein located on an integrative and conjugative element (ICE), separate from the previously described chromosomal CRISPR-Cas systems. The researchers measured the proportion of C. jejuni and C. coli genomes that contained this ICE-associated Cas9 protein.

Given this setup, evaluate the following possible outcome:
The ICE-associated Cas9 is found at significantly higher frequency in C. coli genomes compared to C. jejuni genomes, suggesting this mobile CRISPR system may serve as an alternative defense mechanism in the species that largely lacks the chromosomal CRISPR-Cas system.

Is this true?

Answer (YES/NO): YES